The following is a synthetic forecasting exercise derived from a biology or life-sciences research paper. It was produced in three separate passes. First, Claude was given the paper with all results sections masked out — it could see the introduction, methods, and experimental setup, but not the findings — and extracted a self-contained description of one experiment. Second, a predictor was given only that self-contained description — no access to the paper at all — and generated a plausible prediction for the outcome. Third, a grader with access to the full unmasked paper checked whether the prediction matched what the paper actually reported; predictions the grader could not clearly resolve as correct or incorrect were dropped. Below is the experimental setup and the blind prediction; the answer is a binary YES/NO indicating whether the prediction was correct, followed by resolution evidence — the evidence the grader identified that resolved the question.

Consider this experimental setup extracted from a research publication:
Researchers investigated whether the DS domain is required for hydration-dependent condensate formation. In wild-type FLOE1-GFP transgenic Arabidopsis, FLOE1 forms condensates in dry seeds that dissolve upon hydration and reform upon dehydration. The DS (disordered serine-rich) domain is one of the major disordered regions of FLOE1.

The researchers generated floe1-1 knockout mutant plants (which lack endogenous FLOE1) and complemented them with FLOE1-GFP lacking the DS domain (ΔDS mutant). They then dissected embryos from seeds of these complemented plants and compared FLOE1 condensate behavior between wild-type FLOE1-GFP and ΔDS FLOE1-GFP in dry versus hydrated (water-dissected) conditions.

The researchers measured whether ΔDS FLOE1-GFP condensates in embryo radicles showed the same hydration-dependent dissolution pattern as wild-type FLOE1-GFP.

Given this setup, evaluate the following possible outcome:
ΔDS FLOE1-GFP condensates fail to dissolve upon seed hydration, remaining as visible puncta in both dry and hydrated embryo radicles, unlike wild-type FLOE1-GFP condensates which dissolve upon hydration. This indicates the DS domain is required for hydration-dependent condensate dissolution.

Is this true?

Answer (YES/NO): NO